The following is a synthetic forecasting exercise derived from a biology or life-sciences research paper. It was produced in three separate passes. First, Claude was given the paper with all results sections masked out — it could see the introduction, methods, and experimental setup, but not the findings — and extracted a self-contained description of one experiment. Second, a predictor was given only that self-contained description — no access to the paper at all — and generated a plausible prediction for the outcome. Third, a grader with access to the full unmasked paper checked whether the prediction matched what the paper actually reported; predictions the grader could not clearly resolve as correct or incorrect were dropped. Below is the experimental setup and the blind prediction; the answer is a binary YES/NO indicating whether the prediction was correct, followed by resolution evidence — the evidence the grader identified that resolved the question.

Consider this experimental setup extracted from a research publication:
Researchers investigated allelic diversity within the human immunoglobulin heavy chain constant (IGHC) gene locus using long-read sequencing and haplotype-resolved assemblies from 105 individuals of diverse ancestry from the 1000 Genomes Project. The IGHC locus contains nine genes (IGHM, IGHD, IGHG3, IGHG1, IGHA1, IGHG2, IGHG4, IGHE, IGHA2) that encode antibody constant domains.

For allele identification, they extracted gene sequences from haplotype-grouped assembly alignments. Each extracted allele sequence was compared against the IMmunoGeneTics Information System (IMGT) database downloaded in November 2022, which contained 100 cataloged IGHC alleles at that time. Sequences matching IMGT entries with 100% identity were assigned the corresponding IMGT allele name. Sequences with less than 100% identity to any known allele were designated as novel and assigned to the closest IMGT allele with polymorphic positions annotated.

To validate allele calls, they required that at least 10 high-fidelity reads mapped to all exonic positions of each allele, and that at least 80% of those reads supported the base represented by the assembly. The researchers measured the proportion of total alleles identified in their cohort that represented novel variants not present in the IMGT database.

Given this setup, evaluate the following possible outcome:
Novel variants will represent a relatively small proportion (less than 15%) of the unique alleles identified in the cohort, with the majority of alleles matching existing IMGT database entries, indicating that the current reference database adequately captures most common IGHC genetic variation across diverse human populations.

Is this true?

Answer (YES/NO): NO